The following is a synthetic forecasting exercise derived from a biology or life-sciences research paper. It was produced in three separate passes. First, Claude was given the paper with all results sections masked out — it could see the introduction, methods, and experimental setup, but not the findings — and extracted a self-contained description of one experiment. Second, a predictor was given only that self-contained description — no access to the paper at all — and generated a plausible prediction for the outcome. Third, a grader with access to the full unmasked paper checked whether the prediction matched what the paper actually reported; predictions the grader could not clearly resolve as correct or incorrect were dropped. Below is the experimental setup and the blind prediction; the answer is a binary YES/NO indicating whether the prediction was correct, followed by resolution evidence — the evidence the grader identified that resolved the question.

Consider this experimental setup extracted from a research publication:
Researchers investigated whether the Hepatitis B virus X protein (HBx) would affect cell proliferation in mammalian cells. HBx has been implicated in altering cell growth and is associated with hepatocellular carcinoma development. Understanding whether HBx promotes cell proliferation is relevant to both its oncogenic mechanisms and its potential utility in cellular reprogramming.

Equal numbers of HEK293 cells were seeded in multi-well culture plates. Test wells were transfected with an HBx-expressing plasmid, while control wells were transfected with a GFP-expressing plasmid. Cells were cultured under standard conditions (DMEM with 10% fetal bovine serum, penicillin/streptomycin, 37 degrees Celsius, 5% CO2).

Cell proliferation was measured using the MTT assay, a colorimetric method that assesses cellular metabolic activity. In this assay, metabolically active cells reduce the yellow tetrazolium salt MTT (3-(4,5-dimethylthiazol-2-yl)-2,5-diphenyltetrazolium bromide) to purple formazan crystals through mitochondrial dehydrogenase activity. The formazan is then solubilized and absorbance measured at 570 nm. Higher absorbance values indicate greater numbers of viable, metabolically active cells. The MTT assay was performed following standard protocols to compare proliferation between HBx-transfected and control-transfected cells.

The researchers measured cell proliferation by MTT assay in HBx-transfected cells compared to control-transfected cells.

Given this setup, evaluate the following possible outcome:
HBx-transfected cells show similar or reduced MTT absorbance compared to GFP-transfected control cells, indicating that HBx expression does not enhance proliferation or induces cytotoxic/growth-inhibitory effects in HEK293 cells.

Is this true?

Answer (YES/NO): YES